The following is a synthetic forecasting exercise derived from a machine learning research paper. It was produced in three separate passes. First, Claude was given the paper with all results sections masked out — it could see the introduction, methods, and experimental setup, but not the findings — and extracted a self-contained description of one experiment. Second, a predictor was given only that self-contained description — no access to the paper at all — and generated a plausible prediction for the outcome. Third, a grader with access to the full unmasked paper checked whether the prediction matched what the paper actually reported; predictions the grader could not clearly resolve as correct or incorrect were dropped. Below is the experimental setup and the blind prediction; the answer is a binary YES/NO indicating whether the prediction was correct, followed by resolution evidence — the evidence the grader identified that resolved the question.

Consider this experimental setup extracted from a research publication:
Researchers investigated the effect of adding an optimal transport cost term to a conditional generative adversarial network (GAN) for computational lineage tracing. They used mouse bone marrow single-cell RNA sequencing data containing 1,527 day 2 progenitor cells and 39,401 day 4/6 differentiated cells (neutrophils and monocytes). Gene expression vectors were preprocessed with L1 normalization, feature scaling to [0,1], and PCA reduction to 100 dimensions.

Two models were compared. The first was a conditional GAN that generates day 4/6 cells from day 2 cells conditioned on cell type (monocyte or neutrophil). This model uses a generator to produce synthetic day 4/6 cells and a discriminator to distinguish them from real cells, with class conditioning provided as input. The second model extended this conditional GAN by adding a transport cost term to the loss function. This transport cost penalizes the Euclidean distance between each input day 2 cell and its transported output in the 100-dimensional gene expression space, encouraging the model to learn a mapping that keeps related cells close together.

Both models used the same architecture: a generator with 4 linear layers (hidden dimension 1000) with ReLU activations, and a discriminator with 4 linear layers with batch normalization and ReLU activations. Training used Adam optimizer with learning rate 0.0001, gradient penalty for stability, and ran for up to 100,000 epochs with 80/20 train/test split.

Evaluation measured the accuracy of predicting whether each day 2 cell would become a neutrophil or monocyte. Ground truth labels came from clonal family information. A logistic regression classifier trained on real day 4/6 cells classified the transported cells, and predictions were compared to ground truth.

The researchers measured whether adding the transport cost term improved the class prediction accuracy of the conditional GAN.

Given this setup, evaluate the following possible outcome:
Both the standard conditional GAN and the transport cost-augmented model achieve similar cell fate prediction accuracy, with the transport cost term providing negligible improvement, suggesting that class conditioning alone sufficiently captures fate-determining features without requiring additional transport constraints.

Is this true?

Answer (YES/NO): NO